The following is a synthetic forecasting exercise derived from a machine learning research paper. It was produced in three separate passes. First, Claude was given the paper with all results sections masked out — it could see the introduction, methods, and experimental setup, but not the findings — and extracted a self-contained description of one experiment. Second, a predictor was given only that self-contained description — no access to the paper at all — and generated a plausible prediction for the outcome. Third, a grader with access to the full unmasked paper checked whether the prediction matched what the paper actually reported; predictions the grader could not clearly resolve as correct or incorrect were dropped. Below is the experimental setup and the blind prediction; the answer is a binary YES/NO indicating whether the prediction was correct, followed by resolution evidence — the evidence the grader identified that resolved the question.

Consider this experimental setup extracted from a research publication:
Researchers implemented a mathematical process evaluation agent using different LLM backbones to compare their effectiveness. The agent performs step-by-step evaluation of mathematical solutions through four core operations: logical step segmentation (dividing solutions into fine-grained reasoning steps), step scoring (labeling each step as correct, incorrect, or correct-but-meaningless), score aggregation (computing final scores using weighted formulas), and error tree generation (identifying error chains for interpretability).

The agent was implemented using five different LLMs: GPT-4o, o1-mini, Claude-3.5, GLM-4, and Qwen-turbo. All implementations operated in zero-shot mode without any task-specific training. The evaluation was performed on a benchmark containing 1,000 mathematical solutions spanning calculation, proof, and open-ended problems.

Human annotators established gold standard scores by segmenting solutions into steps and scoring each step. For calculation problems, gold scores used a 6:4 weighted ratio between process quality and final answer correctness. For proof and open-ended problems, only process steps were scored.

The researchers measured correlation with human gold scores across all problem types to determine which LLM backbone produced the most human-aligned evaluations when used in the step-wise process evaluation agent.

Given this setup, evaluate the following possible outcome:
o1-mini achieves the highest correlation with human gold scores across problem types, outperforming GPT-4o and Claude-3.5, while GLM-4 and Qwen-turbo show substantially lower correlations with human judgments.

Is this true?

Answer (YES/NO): NO